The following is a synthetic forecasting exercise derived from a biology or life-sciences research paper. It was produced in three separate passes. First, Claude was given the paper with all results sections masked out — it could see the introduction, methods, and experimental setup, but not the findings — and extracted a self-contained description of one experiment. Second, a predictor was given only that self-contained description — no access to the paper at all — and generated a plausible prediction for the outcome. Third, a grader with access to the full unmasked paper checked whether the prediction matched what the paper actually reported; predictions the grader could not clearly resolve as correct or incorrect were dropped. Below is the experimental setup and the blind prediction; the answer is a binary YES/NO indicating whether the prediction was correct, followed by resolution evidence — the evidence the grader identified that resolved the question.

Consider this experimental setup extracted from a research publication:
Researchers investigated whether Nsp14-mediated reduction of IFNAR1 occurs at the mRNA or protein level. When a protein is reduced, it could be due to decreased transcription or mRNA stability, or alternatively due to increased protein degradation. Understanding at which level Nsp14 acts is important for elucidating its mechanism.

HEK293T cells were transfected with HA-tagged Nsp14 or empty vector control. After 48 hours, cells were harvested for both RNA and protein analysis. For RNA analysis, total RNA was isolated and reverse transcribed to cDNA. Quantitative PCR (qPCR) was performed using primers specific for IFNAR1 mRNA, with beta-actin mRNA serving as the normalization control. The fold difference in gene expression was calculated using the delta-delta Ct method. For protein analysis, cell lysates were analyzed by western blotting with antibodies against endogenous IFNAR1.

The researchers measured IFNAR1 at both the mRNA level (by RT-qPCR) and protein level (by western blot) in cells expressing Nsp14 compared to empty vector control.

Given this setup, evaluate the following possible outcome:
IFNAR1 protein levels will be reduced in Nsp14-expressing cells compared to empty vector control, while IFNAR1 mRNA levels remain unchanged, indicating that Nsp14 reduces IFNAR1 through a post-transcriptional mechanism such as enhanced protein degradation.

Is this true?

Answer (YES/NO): YES